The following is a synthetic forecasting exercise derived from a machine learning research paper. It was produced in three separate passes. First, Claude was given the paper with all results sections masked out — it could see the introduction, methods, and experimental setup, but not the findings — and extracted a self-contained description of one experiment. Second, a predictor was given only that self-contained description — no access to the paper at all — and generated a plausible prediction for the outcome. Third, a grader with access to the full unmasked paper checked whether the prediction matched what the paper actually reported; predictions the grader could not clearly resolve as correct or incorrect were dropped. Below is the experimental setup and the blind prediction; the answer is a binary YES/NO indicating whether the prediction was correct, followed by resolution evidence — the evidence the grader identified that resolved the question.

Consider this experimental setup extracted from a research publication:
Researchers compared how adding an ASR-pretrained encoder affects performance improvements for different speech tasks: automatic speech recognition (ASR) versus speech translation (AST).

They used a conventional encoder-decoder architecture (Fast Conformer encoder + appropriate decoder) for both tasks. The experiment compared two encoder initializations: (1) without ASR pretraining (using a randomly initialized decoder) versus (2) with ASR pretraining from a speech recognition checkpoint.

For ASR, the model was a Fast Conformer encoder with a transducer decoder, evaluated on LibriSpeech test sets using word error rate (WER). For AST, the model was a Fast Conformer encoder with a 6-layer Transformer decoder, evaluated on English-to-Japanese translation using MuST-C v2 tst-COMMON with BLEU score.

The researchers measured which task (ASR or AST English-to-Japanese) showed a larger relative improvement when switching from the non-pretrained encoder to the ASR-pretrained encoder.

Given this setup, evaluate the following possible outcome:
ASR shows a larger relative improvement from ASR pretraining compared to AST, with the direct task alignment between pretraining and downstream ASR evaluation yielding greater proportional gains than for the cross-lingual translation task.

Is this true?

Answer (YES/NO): NO